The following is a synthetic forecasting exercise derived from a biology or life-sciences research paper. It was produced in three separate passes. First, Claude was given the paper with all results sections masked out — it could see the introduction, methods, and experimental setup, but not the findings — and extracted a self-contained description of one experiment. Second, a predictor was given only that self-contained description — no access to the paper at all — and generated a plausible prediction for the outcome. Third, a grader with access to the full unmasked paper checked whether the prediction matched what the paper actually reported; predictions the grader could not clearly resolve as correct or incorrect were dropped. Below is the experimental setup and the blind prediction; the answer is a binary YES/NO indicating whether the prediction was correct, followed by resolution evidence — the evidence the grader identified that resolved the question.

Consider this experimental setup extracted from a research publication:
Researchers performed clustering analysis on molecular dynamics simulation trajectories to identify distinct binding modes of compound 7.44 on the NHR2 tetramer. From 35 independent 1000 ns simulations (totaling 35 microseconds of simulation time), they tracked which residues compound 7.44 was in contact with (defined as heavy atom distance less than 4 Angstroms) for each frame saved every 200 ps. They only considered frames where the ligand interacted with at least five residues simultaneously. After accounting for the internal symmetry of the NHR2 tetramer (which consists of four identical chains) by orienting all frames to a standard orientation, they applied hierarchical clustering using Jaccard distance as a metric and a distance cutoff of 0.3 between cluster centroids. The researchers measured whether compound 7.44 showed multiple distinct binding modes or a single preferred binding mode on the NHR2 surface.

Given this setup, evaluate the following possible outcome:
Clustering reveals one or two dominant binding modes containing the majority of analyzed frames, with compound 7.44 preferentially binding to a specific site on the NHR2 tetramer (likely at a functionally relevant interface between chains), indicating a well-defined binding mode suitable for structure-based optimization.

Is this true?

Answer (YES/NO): YES